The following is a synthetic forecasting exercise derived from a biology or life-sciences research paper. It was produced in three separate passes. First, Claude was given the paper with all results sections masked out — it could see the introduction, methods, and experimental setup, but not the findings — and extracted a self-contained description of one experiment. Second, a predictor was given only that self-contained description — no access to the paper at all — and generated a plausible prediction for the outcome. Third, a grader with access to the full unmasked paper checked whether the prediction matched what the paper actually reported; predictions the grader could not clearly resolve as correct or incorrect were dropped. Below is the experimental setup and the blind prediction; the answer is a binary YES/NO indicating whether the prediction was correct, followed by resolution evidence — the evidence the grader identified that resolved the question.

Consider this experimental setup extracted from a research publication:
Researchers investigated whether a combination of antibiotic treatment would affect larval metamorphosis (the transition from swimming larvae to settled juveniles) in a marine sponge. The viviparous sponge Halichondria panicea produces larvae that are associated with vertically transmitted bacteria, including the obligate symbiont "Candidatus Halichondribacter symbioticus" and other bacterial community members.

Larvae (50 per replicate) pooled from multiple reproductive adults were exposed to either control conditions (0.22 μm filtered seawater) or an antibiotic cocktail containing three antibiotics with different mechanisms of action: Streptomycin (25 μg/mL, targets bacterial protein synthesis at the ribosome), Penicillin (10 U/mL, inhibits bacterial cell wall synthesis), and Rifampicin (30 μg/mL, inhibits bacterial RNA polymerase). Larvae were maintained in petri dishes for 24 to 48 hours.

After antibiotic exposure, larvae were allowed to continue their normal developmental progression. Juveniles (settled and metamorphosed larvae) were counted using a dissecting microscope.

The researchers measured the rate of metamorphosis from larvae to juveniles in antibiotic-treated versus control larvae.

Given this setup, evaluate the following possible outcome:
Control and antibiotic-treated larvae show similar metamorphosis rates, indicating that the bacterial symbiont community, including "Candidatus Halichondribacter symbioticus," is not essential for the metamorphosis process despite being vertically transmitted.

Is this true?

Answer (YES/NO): NO